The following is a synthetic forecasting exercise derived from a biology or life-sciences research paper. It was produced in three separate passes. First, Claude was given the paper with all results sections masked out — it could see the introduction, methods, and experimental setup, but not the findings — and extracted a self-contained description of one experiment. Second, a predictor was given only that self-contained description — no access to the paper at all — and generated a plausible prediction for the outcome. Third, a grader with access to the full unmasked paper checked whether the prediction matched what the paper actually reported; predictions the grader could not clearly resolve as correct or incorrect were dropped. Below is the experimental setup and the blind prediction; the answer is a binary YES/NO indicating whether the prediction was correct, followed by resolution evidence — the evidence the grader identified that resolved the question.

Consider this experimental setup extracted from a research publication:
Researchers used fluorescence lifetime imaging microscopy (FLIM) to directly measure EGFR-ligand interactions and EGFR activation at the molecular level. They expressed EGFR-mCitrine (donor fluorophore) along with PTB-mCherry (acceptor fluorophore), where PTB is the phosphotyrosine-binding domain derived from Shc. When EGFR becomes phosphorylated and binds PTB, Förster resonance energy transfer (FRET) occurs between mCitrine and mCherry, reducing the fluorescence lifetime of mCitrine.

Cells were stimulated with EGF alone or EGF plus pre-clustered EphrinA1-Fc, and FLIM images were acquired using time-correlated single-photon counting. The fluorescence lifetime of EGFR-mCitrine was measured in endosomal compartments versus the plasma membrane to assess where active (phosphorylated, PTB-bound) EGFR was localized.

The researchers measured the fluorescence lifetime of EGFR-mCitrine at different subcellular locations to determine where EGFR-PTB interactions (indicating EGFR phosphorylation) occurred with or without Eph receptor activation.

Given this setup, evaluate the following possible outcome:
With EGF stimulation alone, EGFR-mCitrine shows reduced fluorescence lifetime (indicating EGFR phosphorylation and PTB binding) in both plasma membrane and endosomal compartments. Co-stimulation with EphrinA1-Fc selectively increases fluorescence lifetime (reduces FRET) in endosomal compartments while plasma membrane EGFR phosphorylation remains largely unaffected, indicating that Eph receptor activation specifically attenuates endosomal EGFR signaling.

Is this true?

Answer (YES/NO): NO